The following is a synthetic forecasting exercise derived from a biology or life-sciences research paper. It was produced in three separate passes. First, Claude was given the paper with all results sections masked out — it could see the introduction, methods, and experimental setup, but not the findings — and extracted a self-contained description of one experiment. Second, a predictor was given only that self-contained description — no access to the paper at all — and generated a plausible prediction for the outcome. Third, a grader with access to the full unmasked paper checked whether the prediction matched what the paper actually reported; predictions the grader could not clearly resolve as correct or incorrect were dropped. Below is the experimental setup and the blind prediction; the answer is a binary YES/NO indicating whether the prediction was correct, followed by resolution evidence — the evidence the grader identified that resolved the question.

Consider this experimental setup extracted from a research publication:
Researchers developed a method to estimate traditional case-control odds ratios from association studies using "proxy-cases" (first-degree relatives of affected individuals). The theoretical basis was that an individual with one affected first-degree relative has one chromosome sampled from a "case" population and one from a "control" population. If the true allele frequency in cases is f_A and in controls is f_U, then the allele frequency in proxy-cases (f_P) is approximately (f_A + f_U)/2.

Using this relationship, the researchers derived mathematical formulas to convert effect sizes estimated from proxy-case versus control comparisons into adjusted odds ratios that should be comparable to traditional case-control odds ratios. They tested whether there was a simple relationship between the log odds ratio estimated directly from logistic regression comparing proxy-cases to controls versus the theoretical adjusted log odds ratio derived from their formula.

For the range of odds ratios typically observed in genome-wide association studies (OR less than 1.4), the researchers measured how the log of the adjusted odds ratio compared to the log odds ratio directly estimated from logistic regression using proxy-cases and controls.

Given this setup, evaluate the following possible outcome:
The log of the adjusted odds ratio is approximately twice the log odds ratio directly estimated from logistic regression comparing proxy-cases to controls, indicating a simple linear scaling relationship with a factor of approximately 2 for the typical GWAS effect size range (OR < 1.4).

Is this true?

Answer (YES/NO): YES